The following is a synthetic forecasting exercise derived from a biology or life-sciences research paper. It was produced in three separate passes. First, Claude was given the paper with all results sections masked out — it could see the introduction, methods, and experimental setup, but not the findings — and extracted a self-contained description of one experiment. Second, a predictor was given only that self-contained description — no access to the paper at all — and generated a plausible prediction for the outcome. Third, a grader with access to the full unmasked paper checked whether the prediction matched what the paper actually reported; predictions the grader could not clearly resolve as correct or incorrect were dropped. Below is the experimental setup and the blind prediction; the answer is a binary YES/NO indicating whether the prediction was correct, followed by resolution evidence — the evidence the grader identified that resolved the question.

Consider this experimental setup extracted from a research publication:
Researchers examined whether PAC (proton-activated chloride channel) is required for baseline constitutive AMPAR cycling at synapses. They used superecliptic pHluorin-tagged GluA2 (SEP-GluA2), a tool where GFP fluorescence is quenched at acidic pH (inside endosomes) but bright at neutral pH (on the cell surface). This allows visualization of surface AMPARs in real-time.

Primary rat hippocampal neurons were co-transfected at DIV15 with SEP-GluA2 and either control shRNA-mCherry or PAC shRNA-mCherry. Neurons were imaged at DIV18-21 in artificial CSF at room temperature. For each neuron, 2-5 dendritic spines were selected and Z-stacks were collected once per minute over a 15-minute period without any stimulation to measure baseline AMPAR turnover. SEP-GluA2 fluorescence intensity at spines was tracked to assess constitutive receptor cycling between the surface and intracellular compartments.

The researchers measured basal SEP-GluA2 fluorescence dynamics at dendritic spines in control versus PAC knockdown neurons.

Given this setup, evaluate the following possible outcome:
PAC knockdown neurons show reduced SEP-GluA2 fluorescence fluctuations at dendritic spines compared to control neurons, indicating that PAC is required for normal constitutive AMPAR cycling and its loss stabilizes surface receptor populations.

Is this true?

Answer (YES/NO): NO